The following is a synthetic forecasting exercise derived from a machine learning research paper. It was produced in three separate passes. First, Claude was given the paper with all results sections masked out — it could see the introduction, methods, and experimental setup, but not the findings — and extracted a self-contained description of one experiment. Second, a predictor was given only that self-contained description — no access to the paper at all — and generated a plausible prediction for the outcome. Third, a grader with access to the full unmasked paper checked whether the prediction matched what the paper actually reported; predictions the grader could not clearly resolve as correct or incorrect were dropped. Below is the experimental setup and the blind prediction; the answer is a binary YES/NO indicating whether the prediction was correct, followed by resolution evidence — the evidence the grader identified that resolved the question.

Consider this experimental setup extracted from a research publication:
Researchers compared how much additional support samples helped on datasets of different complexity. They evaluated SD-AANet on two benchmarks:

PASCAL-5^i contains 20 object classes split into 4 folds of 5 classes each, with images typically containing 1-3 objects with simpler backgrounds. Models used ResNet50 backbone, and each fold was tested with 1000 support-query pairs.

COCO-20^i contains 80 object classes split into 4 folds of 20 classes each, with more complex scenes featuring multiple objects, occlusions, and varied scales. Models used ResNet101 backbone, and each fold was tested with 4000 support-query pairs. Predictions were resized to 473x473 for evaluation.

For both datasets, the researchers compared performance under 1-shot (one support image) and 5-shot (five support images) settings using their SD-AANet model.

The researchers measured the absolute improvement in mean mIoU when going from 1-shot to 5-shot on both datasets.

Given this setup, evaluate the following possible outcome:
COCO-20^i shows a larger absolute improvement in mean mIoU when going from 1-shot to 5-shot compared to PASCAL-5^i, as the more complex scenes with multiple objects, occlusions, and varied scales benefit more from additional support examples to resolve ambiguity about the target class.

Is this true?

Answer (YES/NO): YES